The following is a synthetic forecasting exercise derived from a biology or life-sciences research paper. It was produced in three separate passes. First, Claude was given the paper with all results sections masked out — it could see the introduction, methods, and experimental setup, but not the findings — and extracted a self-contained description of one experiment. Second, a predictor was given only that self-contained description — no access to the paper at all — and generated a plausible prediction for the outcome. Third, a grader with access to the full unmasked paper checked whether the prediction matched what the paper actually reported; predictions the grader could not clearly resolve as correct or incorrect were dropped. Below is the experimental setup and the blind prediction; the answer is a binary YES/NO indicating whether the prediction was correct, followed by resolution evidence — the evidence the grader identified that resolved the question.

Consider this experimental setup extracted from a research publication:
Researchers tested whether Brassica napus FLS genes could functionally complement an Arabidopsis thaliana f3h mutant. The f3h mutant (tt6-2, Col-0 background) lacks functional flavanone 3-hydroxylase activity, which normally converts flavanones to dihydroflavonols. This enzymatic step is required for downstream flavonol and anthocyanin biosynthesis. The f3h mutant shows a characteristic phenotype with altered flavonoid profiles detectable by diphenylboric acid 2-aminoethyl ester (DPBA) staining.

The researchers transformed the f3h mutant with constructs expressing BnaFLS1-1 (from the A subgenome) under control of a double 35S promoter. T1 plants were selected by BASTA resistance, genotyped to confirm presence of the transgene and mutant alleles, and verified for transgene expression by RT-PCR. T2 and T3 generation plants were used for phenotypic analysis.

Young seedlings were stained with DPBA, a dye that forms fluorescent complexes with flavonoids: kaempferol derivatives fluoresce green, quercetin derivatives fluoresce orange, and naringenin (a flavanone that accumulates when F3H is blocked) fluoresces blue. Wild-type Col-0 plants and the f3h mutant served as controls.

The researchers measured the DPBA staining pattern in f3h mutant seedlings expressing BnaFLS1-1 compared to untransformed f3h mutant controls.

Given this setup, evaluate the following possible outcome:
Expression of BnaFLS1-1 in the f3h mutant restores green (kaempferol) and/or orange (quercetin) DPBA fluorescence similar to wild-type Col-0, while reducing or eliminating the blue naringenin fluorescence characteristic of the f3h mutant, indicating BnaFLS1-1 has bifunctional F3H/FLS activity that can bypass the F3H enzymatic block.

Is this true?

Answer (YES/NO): YES